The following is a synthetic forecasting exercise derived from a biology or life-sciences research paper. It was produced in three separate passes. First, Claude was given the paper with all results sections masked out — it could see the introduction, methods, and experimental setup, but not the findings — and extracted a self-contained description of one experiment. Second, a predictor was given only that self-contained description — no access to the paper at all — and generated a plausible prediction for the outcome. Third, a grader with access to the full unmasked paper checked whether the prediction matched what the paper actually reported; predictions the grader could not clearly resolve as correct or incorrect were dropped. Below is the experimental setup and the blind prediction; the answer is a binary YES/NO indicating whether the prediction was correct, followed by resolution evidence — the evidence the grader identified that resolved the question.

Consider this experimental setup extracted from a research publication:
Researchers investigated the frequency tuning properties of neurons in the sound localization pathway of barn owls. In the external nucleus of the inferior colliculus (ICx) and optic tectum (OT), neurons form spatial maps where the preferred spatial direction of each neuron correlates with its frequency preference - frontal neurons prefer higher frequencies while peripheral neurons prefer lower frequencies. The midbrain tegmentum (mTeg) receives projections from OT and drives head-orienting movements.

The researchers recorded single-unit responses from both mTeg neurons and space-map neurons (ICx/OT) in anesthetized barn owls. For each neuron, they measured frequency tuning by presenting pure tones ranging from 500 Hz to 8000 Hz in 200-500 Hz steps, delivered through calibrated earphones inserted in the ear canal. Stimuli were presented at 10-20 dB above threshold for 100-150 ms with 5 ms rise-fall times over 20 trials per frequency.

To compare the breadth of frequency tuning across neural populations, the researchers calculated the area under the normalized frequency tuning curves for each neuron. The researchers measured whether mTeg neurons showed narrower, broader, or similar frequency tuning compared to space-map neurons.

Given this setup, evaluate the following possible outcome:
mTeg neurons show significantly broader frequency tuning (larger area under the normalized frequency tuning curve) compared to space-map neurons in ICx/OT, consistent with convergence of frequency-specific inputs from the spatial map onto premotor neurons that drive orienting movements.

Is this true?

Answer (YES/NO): YES